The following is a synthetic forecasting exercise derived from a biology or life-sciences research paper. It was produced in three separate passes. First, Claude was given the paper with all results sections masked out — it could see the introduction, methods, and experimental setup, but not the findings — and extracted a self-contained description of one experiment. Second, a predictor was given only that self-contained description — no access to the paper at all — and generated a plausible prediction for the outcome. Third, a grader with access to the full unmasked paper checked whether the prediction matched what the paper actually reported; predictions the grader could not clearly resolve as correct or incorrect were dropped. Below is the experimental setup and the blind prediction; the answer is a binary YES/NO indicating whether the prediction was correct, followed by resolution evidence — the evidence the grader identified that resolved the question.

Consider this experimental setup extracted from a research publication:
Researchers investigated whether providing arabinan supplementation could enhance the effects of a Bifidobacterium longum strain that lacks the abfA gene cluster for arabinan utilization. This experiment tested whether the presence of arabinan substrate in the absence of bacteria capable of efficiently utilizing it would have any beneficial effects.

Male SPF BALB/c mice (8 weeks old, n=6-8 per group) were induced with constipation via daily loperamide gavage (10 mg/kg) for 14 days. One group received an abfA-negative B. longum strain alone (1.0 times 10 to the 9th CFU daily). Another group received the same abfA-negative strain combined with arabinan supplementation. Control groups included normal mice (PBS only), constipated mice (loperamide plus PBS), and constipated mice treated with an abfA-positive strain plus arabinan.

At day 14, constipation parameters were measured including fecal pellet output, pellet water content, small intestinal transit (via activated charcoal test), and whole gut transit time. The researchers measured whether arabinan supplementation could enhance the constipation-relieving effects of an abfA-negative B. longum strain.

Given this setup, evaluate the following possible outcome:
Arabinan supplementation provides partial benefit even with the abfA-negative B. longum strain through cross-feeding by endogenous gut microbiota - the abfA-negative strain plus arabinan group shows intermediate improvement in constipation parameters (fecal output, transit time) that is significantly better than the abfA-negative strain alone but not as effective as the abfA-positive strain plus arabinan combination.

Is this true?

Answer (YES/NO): NO